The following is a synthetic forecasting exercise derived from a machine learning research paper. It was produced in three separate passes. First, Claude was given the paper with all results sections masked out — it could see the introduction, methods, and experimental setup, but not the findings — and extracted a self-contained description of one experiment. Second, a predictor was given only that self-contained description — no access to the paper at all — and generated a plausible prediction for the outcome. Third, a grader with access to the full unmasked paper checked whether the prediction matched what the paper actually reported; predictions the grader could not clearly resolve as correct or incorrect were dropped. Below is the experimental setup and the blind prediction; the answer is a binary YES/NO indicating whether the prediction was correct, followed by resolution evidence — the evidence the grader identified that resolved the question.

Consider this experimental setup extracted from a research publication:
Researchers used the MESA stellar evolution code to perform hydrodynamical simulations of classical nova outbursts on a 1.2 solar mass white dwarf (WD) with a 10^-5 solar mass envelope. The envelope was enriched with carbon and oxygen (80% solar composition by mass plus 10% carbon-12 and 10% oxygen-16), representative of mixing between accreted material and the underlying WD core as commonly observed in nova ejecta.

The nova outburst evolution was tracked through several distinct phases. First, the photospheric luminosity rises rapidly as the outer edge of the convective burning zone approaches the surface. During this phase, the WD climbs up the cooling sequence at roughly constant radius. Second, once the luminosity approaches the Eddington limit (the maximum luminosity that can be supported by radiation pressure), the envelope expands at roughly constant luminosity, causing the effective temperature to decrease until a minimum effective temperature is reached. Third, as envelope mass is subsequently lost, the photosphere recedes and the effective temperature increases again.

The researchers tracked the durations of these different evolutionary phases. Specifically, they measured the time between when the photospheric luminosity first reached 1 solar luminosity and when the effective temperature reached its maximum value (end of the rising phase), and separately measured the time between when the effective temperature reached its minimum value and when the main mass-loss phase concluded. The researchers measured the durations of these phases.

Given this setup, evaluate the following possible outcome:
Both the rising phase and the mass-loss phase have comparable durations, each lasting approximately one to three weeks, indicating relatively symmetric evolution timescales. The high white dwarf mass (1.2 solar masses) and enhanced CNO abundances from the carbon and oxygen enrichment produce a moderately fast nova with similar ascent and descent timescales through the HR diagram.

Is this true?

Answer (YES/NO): NO